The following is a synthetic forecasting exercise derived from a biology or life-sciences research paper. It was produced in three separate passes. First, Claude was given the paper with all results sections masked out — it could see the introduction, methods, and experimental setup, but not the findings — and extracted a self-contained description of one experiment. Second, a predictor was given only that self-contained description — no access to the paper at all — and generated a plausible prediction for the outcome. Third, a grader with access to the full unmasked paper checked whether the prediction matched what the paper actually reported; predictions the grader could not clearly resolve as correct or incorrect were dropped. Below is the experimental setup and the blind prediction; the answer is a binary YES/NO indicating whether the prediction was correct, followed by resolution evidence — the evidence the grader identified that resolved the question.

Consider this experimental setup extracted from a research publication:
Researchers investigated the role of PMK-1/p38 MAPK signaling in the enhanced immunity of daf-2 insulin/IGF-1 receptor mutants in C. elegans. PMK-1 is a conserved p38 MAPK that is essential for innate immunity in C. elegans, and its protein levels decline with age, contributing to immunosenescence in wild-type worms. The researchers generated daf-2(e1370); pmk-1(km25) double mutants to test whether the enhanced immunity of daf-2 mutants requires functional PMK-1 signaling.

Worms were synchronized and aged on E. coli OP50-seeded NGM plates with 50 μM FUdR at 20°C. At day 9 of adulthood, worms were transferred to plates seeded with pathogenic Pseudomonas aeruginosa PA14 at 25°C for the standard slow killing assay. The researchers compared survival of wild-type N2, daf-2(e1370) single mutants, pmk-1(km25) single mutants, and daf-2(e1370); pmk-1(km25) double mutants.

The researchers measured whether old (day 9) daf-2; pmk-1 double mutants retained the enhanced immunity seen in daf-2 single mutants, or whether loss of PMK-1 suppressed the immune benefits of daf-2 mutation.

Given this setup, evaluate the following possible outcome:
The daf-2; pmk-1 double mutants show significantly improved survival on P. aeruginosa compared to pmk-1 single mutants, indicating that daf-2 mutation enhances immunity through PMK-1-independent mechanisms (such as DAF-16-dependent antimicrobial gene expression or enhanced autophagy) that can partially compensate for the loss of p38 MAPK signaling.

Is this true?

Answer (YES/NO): YES